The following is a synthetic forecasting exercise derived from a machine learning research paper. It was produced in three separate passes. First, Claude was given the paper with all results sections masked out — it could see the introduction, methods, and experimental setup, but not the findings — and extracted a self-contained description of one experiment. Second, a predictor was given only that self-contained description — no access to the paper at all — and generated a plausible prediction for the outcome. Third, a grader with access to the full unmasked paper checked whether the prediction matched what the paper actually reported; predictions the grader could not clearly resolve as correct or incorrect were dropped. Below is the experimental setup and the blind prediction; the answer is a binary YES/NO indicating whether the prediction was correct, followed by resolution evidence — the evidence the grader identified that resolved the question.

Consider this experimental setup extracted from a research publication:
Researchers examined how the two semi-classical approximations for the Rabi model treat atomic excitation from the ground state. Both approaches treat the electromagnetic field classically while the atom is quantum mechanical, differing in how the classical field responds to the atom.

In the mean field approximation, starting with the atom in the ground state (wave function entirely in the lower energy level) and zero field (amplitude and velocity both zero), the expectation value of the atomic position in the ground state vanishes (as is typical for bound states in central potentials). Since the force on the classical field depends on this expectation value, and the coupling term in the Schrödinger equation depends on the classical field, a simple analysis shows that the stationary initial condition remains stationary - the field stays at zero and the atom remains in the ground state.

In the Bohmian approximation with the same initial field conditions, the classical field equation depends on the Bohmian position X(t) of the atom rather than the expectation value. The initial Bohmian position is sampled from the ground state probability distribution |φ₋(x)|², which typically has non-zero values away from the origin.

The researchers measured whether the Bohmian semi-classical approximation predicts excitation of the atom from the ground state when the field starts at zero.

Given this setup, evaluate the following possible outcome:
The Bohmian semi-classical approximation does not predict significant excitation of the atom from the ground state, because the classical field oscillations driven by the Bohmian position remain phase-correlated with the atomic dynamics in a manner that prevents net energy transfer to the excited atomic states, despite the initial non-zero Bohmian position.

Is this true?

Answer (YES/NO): NO